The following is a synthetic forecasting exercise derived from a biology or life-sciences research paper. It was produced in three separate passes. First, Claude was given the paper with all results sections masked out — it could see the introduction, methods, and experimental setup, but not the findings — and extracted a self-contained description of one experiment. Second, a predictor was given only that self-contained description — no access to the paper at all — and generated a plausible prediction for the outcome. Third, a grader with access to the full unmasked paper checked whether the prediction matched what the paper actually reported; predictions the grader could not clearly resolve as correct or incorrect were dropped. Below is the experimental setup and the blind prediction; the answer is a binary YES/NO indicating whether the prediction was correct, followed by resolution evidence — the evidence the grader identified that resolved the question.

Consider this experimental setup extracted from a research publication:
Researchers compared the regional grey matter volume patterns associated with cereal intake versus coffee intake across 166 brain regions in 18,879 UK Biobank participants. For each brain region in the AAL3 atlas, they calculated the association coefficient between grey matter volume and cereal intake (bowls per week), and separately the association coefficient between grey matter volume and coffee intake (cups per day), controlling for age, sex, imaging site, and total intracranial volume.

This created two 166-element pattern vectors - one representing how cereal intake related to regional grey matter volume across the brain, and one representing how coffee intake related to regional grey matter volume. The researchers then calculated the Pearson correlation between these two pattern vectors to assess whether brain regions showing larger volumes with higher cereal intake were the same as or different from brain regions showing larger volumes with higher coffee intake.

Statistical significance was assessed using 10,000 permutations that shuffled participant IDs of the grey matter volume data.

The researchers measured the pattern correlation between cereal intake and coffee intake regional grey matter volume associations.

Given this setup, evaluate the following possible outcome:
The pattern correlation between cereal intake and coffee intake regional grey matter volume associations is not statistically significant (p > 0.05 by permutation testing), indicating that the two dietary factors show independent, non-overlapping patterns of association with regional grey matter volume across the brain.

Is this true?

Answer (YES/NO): NO